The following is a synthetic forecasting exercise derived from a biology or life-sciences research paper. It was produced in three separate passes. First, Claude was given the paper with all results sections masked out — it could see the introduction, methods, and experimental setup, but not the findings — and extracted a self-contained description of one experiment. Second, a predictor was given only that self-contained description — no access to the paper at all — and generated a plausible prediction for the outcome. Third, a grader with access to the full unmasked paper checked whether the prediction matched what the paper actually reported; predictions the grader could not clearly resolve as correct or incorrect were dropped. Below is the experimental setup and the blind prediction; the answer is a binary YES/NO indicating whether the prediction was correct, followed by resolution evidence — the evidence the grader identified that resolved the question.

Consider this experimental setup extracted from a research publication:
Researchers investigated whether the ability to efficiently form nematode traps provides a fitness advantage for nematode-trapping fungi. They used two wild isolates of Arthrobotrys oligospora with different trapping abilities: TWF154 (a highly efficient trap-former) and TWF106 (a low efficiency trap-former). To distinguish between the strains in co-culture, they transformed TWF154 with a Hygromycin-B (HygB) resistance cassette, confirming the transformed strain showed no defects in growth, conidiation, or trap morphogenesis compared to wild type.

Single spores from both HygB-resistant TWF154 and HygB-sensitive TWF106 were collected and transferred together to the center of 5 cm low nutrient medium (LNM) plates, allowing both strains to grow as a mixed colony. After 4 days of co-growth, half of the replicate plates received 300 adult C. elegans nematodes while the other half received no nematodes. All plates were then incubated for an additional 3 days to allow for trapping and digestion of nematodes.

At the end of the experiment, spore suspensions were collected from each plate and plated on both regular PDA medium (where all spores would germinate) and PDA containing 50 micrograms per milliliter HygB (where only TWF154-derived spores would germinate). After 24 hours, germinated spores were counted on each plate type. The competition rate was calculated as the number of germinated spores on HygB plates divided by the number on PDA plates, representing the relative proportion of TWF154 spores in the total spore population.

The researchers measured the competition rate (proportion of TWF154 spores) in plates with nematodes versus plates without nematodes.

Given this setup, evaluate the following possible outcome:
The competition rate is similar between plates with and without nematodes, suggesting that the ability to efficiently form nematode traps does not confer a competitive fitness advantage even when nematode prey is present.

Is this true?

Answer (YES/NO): NO